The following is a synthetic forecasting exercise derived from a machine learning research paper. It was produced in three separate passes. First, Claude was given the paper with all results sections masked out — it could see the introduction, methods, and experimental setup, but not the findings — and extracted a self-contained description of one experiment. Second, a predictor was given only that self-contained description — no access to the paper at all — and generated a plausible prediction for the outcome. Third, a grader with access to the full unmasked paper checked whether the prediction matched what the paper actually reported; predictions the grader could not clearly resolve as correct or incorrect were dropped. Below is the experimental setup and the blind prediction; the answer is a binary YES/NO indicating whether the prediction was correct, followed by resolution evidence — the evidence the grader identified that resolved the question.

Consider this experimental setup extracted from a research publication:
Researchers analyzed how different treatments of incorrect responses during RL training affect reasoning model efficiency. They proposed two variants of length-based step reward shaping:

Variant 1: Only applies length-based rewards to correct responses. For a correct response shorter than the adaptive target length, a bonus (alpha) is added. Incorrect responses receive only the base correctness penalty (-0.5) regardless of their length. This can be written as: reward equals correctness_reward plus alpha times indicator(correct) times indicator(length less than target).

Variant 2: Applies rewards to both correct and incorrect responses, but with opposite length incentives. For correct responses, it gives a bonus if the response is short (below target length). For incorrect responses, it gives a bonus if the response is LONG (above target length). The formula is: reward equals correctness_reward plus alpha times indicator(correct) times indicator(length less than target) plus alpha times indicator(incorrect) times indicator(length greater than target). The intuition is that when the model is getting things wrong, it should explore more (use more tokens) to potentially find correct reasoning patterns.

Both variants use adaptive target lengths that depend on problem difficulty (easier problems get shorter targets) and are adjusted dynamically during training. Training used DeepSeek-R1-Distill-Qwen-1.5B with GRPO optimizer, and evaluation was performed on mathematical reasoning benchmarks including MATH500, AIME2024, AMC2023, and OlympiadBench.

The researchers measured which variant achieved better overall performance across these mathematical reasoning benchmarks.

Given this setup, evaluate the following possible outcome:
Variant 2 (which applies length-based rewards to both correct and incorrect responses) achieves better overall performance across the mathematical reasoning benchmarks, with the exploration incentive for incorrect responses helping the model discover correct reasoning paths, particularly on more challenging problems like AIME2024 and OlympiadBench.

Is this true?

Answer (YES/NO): NO